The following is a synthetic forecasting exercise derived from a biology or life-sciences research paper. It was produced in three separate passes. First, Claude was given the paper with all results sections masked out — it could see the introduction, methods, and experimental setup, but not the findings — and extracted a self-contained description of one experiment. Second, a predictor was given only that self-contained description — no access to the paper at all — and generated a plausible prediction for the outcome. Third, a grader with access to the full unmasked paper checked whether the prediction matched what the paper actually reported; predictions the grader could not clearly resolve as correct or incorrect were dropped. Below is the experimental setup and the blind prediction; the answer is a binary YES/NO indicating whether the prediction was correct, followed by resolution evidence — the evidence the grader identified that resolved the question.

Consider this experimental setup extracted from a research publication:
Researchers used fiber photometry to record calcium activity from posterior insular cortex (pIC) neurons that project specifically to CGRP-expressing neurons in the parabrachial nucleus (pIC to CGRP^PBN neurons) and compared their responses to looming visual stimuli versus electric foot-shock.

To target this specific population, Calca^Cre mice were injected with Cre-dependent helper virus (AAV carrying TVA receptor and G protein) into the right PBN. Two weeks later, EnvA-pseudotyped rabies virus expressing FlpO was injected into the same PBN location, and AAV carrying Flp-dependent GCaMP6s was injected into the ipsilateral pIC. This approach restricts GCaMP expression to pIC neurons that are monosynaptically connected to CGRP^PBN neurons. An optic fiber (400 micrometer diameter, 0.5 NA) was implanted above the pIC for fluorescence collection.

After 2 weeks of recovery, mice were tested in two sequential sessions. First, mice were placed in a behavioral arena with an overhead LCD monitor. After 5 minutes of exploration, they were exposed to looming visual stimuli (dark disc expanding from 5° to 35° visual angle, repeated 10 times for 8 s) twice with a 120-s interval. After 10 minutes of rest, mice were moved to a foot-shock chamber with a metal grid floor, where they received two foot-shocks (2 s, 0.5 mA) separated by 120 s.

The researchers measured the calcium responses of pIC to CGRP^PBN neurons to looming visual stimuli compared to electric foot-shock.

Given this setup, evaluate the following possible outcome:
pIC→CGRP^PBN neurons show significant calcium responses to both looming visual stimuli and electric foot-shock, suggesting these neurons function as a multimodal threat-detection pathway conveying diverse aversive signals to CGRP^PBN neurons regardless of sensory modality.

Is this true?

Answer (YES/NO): NO